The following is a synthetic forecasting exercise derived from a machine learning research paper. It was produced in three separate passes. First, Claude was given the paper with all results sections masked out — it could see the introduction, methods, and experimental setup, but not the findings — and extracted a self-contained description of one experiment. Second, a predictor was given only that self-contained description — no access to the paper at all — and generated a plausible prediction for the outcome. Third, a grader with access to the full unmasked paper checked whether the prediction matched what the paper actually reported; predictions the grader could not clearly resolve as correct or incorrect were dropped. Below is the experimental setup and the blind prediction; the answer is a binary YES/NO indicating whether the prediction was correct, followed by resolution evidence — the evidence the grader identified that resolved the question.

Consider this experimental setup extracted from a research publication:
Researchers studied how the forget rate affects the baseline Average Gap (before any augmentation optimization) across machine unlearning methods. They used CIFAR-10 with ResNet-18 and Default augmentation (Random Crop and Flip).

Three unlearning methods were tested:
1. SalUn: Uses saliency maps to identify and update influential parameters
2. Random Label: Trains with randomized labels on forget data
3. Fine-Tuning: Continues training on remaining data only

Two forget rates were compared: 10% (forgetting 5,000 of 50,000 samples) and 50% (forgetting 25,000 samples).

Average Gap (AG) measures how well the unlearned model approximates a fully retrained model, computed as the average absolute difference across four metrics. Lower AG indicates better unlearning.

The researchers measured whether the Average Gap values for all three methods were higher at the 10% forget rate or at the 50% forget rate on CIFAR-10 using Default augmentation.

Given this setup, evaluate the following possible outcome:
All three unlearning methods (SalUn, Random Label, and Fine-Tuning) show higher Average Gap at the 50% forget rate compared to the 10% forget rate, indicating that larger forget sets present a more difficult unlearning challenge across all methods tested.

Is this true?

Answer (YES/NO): YES